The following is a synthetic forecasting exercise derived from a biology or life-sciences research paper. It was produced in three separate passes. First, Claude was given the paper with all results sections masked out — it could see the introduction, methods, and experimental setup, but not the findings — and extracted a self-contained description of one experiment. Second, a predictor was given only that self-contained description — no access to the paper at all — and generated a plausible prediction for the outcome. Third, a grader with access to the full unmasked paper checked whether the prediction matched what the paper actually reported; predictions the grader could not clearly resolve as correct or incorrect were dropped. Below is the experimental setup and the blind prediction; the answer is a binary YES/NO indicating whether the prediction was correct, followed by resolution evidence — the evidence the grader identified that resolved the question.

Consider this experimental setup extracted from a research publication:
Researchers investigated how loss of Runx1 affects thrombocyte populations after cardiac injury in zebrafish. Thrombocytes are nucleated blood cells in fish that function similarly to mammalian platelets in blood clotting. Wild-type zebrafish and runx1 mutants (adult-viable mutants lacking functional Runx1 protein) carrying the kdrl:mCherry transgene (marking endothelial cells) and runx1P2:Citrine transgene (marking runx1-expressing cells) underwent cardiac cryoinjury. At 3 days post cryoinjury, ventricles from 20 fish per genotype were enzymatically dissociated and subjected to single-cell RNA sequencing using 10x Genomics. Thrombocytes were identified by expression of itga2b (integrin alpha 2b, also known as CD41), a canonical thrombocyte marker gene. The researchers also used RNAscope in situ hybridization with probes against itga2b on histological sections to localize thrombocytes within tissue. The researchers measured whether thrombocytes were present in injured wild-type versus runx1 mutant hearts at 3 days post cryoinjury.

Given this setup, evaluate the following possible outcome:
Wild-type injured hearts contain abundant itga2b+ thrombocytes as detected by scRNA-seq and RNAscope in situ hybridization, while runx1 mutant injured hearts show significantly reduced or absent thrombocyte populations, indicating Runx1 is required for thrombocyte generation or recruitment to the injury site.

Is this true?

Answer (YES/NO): YES